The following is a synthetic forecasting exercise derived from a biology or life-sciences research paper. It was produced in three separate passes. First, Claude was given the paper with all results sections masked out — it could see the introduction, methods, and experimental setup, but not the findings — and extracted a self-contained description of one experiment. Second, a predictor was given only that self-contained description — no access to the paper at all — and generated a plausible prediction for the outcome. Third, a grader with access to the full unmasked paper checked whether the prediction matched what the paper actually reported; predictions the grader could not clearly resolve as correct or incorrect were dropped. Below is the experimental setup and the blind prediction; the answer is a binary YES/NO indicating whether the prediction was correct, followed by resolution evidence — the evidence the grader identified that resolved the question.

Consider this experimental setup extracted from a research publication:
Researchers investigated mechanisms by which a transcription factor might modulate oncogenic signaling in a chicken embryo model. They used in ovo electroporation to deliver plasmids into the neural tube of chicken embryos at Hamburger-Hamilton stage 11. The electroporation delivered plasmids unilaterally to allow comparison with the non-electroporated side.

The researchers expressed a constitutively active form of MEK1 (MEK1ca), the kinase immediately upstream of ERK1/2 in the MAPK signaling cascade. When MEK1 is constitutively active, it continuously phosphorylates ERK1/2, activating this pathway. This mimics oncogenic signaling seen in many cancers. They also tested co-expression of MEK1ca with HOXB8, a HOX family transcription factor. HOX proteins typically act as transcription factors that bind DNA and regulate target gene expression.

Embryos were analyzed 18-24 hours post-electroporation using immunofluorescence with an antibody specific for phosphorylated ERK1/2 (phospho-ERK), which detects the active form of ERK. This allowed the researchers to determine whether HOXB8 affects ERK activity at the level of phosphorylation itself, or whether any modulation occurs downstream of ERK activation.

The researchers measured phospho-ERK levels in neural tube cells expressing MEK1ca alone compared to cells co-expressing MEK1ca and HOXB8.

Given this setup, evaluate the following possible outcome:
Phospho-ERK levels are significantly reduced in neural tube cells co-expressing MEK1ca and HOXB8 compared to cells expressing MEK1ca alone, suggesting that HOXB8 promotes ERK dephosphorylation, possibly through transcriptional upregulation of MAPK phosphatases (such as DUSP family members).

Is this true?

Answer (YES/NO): NO